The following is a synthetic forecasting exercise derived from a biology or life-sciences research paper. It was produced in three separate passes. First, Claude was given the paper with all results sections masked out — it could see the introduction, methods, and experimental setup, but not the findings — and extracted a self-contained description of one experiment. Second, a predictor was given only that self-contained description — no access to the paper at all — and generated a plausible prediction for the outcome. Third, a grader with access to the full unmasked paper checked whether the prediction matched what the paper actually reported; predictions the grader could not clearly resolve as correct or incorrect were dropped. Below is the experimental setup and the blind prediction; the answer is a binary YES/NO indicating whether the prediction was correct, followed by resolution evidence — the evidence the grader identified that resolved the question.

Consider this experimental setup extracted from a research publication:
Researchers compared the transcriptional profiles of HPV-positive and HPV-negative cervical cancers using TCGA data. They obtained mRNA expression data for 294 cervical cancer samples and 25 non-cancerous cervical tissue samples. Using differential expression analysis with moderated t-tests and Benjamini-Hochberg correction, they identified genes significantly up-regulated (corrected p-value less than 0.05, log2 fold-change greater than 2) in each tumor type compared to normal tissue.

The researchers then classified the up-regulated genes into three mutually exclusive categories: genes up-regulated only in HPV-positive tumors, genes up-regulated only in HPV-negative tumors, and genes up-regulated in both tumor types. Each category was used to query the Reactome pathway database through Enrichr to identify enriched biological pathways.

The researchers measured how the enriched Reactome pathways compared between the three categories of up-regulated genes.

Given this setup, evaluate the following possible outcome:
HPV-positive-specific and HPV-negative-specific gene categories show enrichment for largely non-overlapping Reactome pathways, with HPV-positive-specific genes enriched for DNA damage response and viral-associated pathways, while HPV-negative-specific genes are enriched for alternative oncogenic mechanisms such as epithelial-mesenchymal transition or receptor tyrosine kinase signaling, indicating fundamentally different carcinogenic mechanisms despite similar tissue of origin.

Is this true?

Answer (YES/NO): NO